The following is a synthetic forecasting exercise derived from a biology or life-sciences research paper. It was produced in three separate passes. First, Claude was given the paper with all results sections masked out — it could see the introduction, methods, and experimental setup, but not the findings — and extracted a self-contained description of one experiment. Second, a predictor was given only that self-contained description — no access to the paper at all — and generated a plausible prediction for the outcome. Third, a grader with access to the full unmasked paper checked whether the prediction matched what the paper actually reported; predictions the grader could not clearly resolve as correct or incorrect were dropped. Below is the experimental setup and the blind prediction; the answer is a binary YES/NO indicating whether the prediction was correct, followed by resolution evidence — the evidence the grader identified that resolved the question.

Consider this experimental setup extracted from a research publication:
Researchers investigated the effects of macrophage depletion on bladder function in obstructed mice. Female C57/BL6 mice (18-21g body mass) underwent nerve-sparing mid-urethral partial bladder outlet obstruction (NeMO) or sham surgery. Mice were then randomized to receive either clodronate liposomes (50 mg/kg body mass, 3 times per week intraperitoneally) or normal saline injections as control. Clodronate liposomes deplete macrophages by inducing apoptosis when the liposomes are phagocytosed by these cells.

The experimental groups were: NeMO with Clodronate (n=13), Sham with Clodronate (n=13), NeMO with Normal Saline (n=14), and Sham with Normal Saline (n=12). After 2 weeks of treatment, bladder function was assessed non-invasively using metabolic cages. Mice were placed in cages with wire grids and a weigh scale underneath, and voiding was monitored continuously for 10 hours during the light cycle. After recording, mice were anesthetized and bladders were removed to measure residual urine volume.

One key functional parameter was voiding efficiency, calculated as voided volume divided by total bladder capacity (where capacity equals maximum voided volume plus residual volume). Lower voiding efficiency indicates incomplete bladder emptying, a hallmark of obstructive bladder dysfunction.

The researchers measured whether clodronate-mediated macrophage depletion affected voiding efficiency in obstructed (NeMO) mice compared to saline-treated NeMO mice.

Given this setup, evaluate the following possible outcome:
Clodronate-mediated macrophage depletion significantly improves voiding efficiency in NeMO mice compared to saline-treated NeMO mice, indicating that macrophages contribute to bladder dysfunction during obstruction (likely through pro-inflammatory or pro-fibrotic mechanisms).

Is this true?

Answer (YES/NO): YES